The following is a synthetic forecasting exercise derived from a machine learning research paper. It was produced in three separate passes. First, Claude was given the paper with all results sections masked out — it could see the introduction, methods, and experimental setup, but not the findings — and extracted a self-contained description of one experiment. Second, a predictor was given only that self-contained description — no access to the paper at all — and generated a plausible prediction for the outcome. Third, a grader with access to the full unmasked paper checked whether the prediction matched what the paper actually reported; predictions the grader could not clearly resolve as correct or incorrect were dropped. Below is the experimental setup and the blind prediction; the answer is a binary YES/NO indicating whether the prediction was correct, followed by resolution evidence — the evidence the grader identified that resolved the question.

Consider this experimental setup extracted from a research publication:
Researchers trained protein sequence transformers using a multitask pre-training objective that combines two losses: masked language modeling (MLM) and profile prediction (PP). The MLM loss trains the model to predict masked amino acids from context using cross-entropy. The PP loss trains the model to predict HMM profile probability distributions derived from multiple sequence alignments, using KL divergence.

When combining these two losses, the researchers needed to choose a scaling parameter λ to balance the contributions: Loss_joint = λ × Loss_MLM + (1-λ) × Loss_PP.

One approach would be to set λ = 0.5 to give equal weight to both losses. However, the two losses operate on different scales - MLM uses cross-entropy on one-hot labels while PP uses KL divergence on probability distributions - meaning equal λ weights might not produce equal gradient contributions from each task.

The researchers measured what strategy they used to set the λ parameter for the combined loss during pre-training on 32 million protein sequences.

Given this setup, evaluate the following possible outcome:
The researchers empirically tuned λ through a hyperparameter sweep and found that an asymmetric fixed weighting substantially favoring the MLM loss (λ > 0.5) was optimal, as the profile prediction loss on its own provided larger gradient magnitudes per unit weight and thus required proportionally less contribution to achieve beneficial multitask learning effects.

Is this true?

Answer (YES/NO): NO